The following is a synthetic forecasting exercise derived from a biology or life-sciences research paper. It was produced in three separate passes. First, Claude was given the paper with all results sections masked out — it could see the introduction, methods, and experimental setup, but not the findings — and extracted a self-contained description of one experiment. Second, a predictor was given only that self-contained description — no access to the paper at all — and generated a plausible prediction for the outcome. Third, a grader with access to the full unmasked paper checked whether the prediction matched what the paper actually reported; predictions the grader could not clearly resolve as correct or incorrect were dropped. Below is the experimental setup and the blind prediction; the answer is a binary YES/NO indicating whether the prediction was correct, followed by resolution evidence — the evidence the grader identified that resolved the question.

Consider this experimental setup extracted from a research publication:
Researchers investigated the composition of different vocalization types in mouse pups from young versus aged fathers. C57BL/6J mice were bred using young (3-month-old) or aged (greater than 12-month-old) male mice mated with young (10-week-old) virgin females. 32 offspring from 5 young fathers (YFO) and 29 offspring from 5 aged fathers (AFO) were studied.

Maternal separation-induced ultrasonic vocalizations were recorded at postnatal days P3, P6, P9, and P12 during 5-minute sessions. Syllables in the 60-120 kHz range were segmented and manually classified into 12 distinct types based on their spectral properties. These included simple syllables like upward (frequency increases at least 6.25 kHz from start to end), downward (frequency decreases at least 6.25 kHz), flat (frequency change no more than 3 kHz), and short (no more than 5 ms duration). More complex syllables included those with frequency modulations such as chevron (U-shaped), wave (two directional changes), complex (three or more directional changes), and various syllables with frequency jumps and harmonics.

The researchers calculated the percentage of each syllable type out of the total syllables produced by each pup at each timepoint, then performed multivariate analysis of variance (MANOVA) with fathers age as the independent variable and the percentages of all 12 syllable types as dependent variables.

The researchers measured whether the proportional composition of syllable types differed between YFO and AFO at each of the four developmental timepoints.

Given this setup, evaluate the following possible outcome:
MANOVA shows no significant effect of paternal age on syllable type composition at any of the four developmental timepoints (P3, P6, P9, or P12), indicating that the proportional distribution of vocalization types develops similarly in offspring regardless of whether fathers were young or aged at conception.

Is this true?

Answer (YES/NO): NO